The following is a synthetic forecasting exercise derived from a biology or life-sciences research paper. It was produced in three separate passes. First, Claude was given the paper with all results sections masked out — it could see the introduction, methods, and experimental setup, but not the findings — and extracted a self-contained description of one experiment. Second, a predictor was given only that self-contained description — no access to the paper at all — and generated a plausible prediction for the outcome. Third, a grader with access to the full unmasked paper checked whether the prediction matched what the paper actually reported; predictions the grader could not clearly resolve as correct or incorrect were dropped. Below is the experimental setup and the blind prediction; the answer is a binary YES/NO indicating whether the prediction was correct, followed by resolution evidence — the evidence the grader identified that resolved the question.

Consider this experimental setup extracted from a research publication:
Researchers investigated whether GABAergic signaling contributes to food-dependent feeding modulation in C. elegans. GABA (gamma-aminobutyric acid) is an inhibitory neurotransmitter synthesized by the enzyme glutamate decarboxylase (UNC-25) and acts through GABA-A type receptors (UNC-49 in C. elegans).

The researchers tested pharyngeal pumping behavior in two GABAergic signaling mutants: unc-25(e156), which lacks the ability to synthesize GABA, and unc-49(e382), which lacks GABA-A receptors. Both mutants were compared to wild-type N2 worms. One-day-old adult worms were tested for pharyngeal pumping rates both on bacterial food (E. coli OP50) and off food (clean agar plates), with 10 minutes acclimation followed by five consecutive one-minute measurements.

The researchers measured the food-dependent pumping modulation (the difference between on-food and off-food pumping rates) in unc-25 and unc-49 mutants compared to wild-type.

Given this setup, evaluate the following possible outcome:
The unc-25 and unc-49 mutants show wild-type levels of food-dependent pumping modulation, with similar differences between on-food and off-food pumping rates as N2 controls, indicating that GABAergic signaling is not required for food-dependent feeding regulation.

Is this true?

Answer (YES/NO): NO